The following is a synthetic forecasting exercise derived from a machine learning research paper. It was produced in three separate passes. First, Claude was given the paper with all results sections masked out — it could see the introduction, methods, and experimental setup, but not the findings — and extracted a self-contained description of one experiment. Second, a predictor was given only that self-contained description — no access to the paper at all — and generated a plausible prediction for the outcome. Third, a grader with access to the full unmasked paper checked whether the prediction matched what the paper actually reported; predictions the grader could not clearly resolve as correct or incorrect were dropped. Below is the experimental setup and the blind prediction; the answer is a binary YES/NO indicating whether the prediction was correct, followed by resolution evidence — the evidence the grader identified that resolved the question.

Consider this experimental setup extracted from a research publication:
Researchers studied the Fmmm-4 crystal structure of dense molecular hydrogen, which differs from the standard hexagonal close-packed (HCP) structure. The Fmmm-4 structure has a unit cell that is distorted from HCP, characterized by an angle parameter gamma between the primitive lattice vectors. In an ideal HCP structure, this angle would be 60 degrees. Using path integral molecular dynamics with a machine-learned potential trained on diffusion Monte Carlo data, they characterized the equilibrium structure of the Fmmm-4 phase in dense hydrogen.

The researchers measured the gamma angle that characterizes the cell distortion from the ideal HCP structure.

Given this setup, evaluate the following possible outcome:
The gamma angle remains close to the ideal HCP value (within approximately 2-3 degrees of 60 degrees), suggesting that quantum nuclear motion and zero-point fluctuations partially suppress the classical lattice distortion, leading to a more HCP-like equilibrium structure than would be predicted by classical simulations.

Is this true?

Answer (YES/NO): NO